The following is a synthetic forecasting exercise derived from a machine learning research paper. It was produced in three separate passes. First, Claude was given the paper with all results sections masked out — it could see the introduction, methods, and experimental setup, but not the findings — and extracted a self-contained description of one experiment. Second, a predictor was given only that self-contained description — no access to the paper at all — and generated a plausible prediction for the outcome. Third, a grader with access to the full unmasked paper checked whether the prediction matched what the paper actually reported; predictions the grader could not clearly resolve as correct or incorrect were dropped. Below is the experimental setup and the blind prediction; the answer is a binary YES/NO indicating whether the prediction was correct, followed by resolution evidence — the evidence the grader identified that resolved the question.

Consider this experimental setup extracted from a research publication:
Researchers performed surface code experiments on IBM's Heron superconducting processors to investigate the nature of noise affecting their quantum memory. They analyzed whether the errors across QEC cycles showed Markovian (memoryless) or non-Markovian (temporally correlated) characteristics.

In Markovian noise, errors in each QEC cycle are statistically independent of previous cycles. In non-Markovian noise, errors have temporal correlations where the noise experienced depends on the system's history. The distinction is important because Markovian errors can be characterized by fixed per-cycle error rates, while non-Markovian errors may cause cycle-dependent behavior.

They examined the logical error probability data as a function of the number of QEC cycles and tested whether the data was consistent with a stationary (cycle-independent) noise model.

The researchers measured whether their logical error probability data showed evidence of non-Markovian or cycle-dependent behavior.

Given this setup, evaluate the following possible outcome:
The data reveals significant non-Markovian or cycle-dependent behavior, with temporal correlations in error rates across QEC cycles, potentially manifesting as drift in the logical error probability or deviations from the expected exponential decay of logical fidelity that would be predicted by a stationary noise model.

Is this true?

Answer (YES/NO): YES